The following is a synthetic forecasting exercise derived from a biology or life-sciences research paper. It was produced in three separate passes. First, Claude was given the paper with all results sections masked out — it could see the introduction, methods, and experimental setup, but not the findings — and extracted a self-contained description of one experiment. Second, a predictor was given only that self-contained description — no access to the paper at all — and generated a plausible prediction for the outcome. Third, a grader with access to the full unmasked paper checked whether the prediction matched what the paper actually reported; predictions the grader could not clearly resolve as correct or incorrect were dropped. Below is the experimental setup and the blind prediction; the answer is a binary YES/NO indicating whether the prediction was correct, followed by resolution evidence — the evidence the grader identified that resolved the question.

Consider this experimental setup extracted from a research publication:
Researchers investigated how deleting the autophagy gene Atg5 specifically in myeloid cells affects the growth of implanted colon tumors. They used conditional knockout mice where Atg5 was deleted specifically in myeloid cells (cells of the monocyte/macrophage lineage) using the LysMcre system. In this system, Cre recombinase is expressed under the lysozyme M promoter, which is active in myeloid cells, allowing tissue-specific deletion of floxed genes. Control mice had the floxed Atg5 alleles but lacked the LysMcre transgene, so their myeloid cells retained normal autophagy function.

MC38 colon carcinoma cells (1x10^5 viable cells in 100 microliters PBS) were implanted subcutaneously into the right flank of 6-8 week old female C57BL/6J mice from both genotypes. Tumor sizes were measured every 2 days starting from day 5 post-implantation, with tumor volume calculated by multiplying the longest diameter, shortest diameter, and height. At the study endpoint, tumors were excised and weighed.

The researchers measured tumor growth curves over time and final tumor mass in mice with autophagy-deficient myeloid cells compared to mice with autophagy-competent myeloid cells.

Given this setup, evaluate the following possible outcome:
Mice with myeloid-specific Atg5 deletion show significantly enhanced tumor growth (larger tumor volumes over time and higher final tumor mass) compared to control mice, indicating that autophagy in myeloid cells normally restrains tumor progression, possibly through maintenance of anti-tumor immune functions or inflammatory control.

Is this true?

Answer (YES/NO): NO